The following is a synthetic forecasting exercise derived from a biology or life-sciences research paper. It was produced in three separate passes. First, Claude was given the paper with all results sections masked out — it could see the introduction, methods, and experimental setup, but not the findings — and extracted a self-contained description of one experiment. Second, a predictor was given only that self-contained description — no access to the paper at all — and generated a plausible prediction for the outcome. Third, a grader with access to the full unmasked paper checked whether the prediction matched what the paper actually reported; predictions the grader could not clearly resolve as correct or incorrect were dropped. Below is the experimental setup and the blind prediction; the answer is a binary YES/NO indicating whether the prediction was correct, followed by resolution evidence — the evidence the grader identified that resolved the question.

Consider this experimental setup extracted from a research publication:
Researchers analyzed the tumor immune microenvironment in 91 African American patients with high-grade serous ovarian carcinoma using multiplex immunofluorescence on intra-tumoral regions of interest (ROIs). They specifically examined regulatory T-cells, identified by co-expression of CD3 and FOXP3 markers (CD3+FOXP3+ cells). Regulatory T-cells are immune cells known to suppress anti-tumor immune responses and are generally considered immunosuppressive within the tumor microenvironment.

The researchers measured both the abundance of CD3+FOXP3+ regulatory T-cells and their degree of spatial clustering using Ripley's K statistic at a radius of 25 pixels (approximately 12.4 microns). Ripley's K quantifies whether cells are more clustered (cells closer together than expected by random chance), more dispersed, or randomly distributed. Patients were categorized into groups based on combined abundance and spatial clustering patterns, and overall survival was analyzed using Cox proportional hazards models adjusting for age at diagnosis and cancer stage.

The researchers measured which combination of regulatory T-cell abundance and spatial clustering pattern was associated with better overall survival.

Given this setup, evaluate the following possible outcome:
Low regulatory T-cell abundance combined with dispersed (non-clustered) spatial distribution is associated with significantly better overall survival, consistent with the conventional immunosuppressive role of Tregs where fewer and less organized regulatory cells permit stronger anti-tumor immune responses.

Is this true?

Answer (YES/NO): NO